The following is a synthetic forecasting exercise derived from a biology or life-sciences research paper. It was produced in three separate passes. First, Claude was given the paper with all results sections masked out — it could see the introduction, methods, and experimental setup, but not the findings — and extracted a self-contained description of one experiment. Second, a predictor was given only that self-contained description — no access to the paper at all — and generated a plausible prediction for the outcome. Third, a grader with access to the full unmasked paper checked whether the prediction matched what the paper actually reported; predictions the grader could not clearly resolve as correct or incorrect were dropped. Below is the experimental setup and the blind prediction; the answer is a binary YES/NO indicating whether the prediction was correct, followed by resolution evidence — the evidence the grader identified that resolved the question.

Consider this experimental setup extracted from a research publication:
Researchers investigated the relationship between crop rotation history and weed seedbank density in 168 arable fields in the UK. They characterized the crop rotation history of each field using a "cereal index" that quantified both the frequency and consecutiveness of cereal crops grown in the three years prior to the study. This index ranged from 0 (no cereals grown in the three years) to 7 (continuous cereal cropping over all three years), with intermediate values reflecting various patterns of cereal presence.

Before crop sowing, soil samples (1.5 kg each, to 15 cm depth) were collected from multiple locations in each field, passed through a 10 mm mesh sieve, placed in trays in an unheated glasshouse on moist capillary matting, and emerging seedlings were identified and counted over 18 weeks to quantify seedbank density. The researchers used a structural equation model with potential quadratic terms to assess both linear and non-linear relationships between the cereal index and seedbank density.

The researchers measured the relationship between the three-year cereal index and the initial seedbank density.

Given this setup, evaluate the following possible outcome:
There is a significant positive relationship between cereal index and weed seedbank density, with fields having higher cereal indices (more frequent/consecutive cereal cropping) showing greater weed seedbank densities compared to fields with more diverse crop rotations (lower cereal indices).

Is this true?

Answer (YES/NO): NO